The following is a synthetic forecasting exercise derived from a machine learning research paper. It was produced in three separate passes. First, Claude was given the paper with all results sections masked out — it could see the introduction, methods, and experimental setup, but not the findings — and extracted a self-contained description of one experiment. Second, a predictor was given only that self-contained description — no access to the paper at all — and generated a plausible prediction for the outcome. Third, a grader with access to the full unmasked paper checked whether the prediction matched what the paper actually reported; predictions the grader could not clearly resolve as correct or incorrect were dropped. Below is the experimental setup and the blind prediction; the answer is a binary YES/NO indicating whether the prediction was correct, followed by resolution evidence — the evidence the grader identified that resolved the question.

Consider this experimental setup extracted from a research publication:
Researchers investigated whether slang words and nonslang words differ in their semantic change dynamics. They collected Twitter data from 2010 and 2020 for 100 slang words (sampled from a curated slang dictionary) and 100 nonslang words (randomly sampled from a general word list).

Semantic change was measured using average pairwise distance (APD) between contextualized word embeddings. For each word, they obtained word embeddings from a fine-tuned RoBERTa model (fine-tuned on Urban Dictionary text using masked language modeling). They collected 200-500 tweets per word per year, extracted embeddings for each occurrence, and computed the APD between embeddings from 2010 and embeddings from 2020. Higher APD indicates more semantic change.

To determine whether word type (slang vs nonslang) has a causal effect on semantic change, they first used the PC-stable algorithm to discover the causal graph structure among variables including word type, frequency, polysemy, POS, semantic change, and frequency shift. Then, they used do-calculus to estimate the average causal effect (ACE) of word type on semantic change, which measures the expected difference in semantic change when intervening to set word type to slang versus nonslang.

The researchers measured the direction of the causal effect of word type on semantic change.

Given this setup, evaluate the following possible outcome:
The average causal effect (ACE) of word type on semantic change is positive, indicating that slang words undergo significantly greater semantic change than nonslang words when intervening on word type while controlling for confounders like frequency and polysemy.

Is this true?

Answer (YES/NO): NO